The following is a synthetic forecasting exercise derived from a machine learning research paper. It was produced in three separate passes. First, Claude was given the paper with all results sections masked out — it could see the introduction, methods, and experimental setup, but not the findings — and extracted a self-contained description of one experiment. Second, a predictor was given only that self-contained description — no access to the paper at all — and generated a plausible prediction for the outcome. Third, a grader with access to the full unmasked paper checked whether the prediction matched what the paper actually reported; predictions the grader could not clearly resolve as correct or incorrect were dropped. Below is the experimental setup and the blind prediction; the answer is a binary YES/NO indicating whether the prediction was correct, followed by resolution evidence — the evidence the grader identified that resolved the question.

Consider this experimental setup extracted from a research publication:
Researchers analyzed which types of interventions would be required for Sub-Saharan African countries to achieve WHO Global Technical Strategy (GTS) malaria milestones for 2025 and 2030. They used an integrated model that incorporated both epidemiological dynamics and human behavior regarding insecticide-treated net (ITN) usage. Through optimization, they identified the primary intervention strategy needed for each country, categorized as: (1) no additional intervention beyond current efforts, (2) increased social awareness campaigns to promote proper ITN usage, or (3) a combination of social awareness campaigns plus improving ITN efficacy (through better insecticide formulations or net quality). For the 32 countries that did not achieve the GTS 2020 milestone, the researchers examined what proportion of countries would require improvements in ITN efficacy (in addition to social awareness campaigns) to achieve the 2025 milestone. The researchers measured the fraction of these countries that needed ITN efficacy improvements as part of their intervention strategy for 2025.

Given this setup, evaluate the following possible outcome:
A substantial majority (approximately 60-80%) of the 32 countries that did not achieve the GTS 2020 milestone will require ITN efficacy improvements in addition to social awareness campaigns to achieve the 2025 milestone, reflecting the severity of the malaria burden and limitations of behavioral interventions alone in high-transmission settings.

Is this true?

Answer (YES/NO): NO